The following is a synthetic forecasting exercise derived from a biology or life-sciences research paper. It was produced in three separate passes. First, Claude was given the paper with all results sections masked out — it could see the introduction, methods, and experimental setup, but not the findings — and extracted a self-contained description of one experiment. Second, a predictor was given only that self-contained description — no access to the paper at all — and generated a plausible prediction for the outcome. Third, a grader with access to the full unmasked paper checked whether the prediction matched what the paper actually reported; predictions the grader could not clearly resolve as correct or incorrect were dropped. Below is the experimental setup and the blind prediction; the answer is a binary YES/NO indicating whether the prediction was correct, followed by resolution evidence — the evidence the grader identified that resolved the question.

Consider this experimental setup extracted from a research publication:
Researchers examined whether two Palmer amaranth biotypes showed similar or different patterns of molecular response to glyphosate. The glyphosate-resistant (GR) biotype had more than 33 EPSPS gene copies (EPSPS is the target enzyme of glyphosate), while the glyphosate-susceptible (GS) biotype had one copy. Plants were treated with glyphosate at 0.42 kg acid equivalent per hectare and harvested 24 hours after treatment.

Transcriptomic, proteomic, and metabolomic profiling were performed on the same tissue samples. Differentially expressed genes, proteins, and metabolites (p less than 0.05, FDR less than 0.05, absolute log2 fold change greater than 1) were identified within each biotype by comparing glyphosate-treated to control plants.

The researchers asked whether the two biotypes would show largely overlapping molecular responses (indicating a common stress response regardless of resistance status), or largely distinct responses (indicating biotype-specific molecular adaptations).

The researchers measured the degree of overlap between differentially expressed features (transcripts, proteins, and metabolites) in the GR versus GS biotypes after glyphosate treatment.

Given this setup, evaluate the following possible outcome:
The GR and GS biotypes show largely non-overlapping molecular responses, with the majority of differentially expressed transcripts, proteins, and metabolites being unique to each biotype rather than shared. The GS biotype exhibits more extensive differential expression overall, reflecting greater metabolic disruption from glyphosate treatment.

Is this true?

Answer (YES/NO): NO